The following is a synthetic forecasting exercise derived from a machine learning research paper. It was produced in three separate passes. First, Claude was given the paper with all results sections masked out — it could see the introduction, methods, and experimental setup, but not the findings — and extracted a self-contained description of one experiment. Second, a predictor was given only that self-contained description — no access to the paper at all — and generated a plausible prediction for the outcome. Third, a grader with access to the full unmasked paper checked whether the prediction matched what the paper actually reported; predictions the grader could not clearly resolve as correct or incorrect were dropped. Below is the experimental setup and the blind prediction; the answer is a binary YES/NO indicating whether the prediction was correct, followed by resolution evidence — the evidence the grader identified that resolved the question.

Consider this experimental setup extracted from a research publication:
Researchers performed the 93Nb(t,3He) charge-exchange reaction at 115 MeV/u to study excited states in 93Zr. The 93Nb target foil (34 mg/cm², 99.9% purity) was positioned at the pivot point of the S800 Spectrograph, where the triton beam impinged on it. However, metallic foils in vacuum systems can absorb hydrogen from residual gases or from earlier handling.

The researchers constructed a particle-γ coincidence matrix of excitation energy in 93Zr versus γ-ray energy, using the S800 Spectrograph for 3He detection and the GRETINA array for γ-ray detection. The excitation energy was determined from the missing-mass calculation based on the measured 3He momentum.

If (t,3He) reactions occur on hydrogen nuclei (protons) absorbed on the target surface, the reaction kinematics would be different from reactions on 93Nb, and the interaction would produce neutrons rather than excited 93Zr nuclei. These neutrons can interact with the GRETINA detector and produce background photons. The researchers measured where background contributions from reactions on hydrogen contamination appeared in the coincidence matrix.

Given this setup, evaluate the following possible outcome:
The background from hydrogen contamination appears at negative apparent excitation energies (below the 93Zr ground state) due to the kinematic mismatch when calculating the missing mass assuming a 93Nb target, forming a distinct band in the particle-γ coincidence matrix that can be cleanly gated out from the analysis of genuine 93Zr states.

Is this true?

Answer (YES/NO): NO